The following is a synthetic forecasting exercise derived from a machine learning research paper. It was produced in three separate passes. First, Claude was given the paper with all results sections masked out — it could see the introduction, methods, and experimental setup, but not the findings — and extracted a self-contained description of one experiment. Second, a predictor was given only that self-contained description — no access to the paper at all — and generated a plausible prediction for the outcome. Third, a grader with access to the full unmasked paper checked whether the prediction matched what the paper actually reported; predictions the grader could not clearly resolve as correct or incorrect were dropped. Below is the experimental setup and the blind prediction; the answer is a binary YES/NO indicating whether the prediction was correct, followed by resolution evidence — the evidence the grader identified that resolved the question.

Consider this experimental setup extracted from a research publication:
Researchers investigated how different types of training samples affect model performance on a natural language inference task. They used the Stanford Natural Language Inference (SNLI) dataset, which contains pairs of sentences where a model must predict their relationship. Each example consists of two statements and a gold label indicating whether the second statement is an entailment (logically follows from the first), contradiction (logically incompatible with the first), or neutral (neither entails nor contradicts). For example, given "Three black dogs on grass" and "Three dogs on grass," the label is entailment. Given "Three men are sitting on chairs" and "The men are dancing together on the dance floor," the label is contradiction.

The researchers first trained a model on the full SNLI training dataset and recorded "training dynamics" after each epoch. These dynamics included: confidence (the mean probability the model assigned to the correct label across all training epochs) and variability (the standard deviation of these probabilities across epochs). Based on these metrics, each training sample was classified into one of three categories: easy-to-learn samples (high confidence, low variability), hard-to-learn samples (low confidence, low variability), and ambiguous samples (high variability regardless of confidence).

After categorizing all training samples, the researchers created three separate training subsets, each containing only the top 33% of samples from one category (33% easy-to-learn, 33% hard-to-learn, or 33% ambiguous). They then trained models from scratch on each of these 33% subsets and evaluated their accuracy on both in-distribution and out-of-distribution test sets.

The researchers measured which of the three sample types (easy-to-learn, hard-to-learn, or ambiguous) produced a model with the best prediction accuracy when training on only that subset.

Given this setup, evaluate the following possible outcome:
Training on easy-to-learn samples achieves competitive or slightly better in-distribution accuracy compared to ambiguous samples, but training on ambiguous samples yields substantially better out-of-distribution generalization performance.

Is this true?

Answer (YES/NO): NO